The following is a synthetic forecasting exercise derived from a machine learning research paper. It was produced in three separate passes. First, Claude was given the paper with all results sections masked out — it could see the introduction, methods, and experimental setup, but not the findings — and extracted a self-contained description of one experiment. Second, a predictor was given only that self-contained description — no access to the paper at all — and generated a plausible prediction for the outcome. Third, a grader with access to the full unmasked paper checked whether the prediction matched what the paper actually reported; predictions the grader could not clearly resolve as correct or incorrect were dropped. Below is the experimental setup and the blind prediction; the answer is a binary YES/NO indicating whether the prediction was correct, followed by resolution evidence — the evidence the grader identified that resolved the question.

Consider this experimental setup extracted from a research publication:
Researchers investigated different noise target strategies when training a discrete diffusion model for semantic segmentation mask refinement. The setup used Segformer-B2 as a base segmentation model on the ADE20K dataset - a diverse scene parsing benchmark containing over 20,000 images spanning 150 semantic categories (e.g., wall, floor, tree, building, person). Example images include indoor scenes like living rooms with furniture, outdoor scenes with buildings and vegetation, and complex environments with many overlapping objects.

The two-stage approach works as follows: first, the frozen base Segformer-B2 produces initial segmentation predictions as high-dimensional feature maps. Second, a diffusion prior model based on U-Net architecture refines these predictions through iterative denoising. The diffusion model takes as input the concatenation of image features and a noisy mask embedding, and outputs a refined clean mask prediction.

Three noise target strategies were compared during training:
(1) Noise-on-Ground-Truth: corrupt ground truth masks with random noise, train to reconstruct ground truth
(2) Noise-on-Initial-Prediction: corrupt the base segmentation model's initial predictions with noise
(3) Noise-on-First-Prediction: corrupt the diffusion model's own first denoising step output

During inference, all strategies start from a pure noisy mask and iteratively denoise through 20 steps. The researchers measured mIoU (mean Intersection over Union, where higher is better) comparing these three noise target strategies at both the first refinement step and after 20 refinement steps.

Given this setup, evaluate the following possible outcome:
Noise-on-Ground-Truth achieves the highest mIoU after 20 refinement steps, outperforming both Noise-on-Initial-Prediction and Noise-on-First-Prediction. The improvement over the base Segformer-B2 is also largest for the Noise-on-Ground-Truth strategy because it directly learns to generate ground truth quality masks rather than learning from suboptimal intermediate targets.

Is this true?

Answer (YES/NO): NO